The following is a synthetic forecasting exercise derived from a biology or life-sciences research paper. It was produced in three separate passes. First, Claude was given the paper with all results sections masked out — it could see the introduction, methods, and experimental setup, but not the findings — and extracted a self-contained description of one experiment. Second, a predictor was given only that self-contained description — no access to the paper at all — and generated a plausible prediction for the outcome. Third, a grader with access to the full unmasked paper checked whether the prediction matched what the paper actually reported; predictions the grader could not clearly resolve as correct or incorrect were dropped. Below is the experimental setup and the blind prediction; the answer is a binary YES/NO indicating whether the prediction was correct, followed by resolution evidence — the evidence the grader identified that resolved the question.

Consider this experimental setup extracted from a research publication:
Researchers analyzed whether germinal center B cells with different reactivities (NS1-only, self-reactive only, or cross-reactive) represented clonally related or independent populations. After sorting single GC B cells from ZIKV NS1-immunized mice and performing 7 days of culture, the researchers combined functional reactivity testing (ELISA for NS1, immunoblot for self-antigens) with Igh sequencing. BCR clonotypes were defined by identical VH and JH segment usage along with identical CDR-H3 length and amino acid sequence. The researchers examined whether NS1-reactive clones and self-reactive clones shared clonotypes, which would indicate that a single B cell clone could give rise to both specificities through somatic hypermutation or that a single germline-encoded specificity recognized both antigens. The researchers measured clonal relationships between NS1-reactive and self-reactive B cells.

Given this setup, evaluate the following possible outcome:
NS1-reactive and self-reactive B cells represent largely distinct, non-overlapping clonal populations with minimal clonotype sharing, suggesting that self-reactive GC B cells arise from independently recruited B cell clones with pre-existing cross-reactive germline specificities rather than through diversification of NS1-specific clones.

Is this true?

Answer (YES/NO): NO